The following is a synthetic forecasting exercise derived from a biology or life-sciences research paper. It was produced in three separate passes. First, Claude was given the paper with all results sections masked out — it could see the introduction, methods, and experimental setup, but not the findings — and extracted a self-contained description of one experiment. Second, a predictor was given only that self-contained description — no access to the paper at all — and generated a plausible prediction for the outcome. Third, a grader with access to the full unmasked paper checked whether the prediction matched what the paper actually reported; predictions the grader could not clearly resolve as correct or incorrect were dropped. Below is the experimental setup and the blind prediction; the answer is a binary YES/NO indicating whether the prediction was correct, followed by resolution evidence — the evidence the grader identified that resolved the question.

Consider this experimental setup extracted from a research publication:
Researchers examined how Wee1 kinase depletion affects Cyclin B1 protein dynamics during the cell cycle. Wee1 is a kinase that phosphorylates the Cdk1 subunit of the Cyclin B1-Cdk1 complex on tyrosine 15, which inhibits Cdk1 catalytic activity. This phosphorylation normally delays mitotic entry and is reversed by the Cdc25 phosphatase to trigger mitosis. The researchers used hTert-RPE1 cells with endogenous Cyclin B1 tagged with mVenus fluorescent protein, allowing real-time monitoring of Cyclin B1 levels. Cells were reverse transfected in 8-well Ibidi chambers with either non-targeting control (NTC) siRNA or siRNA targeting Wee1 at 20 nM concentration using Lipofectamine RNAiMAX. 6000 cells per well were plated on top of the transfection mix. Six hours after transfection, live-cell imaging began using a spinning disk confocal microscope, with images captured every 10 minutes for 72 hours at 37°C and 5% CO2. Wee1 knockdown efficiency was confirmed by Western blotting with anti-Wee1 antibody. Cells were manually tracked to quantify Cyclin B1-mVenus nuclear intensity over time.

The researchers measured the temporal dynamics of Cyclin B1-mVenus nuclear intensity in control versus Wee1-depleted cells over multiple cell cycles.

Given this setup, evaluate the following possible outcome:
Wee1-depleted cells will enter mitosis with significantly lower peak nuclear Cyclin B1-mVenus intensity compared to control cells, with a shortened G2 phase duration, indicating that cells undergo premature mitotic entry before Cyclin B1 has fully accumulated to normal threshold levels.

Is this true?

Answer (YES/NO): NO